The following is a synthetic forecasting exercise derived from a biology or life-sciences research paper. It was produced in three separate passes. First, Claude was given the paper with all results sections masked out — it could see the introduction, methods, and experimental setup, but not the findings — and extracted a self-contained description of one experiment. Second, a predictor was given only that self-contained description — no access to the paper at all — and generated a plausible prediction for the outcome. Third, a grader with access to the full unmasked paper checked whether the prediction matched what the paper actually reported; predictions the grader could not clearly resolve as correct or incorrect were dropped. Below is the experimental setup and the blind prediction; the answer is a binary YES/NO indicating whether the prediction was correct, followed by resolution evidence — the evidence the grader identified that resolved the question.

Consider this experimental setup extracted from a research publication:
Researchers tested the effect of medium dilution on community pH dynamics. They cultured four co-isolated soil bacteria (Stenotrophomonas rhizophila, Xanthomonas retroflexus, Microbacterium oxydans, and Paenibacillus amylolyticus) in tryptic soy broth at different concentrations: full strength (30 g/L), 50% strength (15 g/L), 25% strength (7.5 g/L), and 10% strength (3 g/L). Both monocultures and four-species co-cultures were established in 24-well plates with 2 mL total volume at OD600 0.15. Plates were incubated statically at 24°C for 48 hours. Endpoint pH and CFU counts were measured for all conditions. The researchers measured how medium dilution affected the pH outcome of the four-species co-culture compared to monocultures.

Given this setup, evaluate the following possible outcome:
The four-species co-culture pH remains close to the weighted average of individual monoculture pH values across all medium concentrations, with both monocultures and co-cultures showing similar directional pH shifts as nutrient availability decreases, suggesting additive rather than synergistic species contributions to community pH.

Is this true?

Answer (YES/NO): NO